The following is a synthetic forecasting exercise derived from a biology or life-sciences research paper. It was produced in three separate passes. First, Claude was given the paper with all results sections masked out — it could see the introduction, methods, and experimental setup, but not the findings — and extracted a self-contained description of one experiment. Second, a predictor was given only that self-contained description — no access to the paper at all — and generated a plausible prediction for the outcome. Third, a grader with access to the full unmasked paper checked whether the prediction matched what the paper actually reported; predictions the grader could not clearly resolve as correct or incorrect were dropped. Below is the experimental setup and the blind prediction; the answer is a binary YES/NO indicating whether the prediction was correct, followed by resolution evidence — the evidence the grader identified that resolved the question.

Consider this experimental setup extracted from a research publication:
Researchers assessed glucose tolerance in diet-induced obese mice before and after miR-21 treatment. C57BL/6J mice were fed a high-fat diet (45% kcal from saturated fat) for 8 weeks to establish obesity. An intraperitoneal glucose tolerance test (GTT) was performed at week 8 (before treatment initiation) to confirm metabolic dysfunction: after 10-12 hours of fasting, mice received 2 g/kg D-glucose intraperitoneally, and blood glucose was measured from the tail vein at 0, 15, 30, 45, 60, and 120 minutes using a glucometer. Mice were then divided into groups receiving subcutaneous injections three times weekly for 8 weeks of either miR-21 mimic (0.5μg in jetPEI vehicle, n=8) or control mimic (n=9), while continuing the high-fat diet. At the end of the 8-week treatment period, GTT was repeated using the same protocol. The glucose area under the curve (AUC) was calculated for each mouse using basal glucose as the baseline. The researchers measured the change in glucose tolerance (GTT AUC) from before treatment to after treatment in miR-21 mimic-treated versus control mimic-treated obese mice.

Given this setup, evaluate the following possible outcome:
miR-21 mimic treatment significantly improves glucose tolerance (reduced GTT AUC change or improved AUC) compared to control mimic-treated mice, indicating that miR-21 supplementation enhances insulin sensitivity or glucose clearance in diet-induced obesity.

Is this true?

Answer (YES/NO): NO